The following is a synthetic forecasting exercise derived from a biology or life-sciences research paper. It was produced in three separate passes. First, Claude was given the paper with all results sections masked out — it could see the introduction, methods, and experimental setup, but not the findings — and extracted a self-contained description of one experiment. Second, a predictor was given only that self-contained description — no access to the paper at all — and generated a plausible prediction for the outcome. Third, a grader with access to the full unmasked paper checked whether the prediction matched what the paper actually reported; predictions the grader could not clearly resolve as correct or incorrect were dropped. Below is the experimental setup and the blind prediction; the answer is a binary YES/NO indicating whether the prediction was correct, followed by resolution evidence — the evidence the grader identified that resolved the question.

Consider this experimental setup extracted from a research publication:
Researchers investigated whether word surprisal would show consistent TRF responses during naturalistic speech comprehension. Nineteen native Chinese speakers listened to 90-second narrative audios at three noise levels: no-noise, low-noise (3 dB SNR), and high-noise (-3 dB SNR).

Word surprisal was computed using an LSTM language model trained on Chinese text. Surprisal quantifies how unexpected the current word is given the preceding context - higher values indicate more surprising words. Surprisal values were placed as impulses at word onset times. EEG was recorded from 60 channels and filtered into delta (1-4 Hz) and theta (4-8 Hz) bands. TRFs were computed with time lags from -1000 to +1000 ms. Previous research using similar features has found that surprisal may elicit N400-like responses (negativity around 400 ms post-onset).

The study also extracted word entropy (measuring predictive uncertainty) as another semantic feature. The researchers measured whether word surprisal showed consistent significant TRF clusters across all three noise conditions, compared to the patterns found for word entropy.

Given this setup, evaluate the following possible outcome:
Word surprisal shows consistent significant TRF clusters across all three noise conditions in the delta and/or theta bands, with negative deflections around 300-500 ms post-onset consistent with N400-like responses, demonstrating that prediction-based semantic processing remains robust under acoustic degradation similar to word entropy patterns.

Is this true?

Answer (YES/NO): NO